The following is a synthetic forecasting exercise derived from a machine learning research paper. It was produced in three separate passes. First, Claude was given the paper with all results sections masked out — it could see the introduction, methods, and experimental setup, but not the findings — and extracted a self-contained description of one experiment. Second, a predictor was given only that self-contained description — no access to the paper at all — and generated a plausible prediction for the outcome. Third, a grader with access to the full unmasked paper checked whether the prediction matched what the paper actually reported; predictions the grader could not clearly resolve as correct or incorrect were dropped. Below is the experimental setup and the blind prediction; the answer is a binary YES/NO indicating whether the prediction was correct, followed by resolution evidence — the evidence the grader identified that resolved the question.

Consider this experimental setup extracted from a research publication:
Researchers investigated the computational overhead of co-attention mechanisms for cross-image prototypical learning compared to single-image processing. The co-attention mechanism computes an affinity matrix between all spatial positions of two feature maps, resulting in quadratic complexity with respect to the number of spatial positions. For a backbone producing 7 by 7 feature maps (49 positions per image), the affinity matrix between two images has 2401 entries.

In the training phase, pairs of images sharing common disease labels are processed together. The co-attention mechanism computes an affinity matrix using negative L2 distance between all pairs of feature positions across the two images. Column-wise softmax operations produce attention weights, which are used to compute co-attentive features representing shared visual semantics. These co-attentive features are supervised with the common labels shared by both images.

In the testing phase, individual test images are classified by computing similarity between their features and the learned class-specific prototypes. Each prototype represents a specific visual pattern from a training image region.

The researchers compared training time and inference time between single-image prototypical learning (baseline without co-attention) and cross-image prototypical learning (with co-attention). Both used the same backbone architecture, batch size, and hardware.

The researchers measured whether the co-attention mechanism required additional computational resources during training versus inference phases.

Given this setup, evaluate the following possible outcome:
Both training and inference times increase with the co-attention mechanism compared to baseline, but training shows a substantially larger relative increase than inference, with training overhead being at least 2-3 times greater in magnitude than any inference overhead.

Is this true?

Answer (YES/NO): NO